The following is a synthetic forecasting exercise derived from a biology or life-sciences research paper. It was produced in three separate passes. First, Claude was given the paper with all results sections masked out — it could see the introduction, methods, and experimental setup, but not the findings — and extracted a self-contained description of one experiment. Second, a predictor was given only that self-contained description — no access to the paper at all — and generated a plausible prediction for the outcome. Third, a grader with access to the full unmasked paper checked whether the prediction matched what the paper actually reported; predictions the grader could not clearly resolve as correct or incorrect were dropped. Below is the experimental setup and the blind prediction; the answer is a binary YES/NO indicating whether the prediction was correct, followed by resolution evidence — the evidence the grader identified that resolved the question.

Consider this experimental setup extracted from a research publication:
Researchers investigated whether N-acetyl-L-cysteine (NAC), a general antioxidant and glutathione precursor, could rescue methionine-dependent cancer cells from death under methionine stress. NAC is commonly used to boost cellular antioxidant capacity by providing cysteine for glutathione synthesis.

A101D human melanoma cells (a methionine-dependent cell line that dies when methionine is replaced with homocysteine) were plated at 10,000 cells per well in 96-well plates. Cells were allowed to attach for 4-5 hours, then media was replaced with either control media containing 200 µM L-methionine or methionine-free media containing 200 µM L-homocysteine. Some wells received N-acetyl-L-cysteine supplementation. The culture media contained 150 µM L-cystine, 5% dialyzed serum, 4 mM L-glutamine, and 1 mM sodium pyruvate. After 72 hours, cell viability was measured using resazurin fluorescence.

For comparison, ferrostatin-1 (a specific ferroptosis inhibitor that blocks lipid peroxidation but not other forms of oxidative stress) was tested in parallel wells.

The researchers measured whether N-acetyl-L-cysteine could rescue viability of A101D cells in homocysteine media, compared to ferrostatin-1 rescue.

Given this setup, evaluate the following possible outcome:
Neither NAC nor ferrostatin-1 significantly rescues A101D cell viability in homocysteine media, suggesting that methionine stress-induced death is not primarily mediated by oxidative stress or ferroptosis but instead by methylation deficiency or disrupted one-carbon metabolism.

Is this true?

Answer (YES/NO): NO